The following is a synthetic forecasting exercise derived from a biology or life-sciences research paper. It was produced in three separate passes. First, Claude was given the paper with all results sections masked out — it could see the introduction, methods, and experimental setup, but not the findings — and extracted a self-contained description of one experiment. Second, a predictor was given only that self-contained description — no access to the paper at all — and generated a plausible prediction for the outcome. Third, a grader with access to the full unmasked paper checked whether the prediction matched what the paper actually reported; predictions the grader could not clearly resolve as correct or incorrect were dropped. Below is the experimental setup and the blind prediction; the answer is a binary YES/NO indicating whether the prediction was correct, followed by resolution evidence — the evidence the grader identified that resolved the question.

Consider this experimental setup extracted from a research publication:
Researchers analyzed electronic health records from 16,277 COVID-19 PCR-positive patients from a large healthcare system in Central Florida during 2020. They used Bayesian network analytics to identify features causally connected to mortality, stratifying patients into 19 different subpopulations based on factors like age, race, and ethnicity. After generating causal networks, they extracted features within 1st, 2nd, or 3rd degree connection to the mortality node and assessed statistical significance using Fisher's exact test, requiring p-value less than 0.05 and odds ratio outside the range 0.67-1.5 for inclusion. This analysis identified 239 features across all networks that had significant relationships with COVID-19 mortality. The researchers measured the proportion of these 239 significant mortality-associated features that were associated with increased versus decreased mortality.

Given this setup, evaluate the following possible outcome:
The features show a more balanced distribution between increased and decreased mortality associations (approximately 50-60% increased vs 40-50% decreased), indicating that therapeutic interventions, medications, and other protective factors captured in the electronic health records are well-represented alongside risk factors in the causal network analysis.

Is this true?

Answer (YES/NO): NO